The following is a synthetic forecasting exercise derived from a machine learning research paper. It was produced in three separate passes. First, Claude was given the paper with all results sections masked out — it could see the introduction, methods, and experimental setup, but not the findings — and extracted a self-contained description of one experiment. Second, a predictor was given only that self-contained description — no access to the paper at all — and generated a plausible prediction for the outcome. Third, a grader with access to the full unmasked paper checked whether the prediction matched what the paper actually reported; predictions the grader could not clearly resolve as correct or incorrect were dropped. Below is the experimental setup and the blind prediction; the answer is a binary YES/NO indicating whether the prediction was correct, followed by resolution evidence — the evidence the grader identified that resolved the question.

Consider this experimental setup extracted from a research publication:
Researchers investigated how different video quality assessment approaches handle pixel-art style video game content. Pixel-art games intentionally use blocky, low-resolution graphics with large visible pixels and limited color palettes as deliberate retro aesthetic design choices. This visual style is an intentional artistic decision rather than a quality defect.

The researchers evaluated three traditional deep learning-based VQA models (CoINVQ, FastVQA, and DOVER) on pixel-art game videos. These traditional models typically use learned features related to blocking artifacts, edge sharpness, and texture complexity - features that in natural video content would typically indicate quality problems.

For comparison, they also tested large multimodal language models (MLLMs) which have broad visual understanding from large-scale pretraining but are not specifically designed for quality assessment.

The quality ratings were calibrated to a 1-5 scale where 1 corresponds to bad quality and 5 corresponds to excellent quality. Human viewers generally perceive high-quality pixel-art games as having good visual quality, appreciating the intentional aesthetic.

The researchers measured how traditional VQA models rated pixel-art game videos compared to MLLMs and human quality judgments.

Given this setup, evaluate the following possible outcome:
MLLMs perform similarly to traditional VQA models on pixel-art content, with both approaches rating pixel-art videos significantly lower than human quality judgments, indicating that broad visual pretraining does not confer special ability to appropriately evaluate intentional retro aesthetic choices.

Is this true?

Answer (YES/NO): NO